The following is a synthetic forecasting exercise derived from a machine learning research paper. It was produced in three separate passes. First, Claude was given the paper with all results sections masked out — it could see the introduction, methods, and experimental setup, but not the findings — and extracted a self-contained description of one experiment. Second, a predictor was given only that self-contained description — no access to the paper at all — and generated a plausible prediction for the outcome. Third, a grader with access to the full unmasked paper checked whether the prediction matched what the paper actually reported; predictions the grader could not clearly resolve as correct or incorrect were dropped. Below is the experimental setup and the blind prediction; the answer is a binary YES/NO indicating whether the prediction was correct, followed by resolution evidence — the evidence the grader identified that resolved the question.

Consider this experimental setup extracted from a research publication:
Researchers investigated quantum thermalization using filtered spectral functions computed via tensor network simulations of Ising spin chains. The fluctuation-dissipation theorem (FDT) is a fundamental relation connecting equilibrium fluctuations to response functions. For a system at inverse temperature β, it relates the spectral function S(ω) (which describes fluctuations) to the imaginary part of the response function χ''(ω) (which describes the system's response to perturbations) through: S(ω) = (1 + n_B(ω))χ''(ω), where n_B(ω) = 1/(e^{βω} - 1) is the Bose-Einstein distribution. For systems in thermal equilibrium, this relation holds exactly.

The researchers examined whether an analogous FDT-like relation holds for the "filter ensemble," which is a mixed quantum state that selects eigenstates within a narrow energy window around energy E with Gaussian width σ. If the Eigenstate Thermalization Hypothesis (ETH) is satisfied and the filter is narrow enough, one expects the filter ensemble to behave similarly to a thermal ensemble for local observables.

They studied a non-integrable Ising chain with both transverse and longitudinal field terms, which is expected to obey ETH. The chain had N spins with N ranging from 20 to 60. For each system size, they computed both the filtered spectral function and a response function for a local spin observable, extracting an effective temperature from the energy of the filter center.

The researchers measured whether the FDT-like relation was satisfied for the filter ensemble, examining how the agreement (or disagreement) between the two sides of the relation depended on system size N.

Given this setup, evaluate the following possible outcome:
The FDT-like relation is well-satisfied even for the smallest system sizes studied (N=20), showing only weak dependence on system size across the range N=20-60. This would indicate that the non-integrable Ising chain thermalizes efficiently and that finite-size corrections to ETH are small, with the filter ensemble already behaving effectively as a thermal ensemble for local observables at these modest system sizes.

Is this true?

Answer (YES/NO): NO